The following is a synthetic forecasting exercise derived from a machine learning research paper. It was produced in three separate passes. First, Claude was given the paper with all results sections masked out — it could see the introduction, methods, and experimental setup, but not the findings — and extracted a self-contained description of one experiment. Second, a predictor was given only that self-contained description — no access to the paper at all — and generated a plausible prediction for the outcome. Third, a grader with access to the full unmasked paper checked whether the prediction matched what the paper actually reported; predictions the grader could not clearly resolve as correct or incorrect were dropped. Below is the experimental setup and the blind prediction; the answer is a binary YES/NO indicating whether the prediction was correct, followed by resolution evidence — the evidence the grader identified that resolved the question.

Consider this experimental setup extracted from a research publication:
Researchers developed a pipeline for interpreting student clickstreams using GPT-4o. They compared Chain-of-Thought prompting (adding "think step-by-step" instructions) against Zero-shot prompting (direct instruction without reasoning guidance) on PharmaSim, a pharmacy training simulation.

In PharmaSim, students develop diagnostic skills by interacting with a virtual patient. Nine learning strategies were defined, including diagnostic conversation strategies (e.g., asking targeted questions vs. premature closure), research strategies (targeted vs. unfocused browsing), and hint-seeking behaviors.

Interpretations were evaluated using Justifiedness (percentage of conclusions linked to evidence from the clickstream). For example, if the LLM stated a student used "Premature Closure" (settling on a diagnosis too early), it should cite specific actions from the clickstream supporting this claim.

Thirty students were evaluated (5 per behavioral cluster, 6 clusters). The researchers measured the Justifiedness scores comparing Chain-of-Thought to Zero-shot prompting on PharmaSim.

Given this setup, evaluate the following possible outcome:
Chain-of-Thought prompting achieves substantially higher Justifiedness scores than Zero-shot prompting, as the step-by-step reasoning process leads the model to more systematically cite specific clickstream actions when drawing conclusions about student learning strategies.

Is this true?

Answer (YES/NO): NO